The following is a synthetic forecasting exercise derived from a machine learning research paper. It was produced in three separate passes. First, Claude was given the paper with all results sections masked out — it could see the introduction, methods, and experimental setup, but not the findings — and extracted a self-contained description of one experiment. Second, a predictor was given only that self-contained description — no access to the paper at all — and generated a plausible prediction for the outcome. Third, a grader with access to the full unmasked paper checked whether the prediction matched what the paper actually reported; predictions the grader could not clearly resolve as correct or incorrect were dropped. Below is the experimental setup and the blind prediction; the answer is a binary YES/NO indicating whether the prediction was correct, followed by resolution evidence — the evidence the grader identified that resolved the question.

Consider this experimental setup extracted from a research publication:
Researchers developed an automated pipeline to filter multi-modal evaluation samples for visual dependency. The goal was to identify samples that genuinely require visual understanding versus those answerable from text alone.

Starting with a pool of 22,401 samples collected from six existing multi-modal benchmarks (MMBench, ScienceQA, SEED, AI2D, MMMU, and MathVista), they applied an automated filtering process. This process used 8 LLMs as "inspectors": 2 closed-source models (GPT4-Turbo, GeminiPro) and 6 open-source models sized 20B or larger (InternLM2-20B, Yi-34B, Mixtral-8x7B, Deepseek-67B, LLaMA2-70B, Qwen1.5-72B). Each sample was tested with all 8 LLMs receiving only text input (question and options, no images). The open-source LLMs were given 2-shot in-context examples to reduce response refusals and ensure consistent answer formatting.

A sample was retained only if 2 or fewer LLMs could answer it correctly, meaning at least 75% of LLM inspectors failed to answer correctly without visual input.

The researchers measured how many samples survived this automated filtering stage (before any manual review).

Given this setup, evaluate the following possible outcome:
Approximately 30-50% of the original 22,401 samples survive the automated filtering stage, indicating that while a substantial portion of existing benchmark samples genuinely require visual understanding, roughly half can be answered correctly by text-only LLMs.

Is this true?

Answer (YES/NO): NO